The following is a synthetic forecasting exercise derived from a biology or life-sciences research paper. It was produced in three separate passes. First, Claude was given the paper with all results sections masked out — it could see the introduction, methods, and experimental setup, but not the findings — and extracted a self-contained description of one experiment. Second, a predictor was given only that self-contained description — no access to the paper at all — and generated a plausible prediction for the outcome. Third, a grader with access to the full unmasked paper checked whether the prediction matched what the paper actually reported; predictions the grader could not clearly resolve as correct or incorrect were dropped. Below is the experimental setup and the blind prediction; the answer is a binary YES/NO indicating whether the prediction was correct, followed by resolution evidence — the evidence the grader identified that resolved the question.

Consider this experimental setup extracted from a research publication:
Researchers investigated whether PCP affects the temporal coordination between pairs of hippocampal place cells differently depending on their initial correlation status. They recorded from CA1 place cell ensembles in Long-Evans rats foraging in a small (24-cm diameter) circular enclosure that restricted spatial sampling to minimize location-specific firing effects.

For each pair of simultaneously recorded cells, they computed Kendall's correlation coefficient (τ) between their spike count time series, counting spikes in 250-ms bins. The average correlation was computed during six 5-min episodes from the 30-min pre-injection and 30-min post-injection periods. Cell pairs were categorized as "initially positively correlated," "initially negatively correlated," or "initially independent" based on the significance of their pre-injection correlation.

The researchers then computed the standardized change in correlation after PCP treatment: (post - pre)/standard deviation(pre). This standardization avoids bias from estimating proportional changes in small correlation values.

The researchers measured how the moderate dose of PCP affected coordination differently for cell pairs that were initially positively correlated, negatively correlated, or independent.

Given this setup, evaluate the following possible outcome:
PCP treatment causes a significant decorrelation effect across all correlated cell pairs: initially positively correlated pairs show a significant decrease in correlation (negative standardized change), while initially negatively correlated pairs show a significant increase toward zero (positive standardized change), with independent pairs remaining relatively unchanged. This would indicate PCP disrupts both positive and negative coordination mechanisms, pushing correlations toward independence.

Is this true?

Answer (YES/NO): NO